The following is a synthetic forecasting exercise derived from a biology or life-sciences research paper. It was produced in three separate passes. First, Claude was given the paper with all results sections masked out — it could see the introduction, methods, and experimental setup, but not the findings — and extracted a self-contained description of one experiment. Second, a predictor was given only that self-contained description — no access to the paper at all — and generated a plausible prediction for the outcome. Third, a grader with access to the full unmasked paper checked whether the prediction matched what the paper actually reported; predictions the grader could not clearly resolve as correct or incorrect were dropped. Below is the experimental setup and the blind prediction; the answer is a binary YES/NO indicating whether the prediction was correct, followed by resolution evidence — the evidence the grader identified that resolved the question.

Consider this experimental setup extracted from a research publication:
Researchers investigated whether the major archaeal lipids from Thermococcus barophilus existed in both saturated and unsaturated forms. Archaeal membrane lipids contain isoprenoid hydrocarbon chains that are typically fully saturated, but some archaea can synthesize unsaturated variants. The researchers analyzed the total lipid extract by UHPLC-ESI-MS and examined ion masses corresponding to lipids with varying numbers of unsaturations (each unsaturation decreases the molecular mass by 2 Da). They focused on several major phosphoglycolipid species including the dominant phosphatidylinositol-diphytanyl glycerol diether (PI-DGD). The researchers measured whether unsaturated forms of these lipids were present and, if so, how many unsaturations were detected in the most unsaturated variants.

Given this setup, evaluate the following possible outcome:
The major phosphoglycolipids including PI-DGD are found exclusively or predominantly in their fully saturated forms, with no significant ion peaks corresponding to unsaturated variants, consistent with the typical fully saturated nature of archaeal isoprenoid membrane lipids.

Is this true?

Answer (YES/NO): NO